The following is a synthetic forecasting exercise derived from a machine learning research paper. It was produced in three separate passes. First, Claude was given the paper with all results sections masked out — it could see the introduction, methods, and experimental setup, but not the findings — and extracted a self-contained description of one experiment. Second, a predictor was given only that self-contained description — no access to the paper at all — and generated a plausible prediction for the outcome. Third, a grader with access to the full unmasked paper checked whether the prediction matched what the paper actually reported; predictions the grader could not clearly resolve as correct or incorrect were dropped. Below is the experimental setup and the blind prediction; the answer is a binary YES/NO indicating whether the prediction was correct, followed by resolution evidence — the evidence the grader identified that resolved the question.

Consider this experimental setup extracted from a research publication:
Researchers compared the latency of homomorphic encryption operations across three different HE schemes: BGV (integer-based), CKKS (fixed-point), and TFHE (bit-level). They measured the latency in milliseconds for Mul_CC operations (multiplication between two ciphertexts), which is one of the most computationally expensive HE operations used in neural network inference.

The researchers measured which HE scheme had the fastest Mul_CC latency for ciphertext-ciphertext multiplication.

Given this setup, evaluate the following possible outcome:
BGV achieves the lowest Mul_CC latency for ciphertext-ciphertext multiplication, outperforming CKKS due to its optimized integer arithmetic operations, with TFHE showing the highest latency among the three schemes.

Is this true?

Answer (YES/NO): NO